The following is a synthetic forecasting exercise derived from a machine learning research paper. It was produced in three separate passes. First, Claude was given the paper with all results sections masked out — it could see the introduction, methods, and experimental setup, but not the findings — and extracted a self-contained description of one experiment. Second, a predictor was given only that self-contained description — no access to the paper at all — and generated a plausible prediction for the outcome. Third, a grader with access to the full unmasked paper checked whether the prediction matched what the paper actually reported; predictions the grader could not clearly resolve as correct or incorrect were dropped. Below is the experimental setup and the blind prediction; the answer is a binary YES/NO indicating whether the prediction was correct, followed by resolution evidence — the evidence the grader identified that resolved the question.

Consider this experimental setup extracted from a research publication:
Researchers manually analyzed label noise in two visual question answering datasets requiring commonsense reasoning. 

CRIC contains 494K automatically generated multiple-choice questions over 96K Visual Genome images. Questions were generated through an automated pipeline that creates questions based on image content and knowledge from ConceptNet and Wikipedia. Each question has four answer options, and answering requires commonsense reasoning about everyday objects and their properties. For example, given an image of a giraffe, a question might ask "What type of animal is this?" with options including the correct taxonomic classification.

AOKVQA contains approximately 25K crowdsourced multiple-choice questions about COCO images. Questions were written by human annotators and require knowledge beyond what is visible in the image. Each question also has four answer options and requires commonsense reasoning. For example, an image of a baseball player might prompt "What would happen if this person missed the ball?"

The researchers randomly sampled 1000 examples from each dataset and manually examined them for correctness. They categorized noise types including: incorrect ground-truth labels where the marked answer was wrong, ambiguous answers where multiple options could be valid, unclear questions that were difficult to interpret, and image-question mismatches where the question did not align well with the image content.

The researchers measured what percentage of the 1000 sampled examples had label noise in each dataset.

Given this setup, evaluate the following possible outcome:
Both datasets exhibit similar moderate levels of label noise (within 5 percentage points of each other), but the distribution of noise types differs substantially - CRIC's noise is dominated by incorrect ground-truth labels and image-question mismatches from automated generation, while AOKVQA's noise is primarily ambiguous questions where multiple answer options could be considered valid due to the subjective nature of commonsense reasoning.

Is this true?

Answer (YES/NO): NO